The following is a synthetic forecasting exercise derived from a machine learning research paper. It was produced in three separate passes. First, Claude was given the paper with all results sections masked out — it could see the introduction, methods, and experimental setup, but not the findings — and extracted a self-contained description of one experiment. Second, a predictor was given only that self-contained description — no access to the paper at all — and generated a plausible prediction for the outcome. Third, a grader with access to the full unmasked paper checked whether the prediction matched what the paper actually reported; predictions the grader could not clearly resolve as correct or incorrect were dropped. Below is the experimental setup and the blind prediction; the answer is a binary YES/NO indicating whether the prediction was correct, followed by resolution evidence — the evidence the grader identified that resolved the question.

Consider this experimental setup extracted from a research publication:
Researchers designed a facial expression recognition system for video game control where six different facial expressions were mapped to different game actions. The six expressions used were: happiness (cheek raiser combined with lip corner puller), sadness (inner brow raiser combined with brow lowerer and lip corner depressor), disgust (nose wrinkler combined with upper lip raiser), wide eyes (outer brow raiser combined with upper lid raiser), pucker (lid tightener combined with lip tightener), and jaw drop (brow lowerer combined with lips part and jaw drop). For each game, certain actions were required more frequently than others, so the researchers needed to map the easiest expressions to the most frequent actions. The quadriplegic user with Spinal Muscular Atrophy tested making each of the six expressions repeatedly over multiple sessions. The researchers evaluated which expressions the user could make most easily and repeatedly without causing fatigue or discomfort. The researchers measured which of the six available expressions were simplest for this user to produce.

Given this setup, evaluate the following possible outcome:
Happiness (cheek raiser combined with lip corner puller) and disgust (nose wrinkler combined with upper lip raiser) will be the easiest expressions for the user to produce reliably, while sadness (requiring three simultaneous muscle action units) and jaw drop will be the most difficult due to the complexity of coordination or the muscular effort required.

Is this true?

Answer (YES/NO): NO